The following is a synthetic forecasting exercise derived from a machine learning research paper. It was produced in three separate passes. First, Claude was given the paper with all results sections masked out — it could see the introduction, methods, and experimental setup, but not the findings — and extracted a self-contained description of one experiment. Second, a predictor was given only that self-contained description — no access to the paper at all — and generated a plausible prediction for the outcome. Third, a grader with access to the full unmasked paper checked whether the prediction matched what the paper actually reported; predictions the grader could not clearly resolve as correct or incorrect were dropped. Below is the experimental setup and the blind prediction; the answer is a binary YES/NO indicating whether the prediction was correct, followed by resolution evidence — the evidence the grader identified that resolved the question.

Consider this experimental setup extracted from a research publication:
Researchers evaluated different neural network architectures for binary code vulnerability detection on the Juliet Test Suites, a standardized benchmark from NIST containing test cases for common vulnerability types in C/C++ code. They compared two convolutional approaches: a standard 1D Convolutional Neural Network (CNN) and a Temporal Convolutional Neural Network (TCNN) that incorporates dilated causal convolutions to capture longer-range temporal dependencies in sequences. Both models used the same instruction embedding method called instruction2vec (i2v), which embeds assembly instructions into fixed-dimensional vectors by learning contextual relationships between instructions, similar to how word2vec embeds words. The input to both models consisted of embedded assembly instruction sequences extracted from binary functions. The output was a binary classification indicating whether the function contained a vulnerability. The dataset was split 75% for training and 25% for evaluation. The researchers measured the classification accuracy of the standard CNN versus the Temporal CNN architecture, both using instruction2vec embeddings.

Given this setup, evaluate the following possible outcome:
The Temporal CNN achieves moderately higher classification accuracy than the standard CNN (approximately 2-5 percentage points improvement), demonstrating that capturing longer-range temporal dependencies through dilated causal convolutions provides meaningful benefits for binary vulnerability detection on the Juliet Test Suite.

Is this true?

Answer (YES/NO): NO